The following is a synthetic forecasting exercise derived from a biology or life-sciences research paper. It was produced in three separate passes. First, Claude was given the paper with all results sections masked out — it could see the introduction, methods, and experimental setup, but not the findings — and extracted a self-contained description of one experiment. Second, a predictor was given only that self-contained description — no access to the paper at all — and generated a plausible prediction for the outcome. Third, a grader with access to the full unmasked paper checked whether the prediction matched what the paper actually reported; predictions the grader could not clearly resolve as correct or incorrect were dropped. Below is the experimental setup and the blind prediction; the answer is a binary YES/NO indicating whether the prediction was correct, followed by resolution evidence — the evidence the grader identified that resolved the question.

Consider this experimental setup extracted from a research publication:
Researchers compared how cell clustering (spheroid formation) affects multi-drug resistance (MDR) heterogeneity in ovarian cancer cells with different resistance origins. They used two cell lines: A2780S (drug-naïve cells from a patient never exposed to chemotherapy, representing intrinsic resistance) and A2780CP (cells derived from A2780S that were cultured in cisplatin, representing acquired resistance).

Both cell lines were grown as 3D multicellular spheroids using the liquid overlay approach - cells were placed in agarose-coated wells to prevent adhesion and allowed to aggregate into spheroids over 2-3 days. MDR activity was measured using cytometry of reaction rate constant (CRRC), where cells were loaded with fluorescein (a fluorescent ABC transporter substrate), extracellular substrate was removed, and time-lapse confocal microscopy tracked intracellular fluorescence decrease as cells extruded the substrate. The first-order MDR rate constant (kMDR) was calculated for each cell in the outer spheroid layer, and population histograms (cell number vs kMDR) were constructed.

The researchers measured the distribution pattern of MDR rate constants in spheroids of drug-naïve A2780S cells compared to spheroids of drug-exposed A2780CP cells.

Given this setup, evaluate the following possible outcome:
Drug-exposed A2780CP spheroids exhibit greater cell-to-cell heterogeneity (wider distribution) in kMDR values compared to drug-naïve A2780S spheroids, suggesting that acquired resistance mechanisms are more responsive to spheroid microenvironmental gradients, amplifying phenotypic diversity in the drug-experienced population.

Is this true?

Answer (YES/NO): NO